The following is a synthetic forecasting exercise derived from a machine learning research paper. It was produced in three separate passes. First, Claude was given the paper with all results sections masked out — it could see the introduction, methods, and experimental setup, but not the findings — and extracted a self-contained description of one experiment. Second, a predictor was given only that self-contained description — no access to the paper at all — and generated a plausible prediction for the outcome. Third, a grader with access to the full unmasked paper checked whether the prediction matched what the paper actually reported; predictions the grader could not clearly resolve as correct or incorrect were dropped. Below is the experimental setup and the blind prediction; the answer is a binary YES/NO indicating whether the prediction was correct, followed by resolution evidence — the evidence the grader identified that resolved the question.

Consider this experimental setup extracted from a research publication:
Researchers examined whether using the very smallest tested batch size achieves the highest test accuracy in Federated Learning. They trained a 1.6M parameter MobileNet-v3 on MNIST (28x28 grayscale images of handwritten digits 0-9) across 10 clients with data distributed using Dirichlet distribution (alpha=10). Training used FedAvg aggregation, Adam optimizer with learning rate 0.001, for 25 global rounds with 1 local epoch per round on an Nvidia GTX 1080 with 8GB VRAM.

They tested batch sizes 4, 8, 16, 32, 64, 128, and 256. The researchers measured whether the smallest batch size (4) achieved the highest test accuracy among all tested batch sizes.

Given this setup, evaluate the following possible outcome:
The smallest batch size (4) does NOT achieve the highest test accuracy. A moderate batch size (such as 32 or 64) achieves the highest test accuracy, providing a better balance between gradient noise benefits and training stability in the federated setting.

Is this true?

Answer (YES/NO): NO